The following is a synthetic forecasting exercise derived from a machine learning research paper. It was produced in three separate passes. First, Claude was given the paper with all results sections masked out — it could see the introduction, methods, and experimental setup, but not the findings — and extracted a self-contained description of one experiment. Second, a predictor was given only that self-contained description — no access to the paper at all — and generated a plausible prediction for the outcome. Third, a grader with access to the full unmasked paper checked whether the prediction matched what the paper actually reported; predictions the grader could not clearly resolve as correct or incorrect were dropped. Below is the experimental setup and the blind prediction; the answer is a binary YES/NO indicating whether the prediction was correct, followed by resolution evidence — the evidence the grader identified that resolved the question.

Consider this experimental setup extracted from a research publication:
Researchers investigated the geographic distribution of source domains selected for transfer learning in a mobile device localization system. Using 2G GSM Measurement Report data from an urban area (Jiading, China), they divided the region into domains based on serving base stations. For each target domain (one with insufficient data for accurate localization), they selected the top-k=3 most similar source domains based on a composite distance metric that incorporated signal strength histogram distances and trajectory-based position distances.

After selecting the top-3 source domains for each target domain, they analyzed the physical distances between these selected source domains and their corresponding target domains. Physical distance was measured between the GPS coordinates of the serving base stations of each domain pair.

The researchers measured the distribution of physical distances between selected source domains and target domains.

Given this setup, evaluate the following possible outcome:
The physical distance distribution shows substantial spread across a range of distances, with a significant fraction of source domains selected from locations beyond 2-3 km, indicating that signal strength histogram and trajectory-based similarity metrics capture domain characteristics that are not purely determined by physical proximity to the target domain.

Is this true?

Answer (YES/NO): NO